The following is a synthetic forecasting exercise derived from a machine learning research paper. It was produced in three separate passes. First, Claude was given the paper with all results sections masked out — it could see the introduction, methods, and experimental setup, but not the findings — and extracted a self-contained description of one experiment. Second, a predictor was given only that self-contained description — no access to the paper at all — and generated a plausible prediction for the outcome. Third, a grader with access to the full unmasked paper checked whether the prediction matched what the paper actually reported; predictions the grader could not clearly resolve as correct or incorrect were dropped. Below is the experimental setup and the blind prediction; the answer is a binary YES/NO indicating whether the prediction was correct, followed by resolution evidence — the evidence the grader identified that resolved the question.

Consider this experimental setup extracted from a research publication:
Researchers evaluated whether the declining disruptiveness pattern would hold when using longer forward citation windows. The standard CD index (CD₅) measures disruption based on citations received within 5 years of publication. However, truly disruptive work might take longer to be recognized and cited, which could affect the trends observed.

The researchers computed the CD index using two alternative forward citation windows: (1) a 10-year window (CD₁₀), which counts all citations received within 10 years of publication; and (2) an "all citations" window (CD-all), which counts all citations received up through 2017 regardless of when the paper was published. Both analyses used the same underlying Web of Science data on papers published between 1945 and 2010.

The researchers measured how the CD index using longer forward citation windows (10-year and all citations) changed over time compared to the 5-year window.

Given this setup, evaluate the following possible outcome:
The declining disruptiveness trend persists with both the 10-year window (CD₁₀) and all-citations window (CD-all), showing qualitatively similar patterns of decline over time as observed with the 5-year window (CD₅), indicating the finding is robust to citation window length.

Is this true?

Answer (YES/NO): YES